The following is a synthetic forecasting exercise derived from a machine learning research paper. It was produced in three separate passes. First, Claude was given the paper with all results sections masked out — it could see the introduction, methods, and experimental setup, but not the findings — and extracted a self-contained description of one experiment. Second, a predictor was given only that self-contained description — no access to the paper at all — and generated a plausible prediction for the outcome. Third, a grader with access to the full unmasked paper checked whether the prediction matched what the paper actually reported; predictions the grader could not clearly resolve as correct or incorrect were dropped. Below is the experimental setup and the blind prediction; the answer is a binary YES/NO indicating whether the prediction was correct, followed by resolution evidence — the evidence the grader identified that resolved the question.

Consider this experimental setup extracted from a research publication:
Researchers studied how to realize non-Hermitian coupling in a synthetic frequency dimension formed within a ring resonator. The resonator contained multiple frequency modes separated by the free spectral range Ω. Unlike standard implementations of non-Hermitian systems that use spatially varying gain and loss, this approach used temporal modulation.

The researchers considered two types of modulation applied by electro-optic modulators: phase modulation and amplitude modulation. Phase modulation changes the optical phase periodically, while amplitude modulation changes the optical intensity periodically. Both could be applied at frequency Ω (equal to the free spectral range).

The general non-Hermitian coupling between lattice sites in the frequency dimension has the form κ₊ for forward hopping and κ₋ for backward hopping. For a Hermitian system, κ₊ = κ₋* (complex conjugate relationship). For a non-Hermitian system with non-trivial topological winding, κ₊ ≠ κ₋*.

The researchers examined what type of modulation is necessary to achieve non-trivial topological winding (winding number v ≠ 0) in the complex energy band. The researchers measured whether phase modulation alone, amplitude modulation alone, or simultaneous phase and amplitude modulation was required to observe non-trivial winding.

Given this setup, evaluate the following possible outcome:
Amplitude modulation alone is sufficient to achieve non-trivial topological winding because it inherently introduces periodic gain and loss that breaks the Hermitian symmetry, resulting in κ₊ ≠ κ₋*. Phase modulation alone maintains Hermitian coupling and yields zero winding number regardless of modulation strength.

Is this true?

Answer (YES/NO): NO